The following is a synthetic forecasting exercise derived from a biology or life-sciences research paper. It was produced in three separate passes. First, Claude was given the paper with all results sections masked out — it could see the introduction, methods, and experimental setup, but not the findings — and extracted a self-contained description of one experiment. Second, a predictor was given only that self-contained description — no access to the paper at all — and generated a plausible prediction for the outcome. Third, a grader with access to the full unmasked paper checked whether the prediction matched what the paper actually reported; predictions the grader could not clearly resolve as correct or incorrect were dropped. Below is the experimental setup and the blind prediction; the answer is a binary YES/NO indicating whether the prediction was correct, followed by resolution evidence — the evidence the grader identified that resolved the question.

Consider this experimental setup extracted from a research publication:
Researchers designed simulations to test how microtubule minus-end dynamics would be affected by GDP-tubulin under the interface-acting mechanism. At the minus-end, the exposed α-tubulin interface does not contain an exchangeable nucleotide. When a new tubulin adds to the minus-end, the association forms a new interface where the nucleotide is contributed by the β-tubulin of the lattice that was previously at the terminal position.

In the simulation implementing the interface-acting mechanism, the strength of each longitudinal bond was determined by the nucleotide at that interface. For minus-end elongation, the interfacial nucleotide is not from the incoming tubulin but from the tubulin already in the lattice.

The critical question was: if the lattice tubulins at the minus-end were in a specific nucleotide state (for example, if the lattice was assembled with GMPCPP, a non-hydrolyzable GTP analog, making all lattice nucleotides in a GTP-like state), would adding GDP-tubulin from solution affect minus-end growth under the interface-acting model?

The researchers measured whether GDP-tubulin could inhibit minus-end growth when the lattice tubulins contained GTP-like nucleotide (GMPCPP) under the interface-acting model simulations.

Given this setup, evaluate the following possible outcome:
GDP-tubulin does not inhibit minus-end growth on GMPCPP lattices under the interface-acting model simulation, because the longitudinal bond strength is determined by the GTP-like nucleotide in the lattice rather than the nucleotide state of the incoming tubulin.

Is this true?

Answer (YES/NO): NO